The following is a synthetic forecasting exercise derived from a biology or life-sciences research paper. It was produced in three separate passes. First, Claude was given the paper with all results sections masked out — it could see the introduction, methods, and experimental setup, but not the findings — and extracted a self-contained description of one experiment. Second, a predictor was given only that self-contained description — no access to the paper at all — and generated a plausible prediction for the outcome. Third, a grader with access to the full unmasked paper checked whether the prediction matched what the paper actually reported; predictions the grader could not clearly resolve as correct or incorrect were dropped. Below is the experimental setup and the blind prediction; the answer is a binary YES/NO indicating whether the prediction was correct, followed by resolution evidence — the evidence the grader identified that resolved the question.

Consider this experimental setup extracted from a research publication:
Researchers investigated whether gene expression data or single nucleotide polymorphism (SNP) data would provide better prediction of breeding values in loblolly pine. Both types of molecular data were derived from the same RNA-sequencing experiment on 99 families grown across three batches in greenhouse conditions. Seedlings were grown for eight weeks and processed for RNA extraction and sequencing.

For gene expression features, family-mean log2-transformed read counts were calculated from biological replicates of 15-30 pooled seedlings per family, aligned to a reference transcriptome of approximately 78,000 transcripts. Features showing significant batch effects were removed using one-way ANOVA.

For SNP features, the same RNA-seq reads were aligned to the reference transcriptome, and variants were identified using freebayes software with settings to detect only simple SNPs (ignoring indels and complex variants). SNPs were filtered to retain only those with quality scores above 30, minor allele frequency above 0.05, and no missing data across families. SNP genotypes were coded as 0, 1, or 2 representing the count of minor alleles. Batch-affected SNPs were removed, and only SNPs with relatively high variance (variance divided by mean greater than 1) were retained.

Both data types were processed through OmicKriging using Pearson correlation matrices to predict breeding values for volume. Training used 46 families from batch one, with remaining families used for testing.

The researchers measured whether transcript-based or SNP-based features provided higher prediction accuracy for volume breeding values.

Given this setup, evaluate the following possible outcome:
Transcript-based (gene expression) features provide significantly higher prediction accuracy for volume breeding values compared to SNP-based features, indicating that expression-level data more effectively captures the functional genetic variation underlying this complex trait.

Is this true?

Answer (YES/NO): NO